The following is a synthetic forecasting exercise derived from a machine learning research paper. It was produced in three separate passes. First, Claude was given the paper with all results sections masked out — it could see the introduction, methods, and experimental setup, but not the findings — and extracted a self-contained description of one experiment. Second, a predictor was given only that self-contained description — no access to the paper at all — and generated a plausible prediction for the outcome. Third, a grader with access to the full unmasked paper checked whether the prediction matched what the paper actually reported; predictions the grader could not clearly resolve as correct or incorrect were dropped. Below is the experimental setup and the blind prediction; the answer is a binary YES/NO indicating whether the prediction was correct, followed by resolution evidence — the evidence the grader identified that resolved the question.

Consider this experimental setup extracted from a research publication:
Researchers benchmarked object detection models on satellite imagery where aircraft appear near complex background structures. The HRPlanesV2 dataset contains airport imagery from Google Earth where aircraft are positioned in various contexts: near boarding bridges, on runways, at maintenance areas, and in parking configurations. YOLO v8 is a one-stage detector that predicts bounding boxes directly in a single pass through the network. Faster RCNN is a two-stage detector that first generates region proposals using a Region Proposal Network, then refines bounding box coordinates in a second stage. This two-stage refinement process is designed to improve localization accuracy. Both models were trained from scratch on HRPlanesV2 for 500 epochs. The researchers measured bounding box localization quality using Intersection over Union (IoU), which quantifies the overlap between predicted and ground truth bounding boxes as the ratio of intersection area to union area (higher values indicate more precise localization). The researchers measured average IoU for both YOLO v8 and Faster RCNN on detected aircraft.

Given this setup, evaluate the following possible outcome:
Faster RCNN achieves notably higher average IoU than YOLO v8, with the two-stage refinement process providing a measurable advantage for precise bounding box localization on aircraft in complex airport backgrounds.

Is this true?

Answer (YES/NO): NO